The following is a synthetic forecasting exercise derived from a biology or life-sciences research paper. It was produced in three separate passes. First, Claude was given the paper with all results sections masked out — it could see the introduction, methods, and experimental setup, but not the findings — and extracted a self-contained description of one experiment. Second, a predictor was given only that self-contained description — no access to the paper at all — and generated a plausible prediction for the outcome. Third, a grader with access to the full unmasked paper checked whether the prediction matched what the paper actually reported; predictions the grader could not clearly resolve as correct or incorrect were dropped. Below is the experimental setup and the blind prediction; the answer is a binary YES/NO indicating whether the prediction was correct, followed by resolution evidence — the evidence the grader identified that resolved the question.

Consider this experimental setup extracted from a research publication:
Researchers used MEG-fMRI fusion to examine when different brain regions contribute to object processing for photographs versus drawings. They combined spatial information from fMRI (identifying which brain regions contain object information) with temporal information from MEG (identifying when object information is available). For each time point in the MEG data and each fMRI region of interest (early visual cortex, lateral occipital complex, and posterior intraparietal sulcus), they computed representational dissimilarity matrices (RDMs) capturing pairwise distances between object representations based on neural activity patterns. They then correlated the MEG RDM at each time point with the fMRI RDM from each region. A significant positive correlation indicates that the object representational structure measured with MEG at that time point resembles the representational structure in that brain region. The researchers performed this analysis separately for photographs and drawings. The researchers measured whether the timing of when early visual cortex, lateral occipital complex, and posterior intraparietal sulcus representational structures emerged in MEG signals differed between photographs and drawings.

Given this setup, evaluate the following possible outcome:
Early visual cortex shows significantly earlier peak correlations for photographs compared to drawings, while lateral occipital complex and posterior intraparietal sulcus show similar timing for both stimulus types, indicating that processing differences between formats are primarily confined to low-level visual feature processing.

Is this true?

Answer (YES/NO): NO